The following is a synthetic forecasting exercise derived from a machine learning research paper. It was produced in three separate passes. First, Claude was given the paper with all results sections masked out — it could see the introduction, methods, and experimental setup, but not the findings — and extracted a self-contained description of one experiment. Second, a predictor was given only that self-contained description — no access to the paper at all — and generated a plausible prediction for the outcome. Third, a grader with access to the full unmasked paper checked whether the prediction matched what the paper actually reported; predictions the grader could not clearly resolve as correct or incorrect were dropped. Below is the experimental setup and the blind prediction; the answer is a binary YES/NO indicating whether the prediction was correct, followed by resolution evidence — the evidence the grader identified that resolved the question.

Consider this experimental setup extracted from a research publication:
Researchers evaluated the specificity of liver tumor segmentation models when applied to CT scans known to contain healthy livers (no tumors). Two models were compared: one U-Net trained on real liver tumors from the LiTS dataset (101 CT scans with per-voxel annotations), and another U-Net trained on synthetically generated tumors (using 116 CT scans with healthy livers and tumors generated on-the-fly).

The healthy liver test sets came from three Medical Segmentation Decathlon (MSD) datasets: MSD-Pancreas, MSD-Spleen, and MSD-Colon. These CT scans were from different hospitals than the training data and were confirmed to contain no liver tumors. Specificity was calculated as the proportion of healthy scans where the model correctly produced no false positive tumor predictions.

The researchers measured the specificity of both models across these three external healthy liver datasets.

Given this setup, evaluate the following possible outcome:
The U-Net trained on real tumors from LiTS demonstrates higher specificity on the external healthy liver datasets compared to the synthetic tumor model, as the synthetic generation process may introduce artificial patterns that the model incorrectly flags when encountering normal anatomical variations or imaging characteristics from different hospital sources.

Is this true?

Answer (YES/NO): NO